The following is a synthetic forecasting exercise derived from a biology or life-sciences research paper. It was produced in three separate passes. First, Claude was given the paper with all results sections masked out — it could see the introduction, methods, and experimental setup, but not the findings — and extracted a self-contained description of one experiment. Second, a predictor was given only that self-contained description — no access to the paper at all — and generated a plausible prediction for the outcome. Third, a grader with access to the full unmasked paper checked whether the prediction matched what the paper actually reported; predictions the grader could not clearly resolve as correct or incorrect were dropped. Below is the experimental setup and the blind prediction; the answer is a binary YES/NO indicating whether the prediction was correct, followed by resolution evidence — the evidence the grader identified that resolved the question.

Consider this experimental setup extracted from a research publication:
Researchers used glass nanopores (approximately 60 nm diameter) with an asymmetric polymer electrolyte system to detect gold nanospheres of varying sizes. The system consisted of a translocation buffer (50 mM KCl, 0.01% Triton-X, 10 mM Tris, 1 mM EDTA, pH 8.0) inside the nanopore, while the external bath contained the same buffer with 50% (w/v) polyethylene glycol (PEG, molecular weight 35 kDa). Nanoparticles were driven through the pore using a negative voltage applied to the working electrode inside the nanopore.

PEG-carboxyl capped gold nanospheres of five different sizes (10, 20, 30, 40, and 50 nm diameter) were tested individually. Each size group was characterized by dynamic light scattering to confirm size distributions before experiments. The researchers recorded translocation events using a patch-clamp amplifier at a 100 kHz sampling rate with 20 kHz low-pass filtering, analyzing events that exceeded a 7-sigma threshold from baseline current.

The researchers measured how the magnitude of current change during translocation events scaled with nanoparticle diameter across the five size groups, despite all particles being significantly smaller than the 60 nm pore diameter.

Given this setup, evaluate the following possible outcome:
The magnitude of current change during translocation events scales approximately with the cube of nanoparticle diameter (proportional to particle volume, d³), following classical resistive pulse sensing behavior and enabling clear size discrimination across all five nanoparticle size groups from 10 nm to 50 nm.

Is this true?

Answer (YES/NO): NO